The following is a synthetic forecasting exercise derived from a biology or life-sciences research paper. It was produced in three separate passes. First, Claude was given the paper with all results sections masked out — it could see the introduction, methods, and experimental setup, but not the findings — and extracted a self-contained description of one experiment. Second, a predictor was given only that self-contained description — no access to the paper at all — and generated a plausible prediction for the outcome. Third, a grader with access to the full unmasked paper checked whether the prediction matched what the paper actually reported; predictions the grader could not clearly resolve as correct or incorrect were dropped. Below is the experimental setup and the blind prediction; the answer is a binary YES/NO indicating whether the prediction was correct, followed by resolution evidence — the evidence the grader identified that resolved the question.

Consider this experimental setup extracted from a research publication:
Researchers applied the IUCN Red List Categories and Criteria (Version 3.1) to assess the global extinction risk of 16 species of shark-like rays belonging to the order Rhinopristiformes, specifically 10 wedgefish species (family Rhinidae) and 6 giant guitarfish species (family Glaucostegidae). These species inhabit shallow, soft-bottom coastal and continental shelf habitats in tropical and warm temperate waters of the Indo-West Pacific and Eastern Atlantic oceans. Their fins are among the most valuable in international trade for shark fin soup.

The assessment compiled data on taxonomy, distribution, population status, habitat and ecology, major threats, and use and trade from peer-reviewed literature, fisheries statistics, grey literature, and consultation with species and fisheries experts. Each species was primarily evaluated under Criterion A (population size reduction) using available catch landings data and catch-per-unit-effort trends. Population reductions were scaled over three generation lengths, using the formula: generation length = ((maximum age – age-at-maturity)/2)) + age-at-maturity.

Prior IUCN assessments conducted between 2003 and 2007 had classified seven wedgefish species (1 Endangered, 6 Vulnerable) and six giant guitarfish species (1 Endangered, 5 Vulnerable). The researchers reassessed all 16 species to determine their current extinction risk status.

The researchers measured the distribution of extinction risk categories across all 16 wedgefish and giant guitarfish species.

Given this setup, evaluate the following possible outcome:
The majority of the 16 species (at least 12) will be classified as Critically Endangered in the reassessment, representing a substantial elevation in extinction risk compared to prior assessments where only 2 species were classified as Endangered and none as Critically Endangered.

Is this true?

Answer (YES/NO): YES